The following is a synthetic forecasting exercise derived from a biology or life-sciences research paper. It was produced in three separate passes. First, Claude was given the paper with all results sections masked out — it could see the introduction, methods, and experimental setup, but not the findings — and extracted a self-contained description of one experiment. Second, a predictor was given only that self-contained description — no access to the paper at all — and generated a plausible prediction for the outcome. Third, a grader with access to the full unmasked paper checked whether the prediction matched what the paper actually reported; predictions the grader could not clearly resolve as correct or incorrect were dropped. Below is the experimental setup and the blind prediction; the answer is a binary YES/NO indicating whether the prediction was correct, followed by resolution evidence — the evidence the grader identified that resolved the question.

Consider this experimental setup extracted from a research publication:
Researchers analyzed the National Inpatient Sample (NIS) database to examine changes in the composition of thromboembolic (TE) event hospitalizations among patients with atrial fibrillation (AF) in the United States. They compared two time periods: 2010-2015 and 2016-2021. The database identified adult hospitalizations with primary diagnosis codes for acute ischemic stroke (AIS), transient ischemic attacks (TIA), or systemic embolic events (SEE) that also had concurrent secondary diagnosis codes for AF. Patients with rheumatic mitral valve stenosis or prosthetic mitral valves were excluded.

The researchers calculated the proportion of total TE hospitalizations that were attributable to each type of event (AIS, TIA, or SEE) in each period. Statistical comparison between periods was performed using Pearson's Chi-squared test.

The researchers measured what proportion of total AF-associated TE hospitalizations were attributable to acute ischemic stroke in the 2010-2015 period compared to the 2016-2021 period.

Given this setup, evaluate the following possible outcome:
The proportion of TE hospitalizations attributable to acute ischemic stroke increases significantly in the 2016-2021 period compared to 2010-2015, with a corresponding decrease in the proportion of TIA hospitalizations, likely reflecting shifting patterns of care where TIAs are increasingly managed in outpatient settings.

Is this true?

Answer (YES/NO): YES